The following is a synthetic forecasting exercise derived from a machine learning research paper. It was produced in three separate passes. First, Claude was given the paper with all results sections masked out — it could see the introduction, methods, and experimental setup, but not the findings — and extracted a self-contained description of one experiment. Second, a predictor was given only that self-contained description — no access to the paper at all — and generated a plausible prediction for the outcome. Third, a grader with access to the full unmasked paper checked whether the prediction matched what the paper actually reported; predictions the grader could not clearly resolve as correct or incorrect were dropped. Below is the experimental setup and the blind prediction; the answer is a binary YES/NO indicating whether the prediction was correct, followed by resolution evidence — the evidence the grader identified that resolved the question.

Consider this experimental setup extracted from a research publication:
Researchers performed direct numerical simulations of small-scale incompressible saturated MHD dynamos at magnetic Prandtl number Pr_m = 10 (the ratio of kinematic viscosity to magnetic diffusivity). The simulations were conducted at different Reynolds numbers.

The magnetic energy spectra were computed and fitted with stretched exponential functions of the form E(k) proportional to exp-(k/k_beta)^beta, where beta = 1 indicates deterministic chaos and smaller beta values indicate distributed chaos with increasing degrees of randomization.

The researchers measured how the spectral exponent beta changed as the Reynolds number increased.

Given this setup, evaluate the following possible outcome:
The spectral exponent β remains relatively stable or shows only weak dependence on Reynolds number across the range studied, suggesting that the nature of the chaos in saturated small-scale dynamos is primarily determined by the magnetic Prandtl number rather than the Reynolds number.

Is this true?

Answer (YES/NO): NO